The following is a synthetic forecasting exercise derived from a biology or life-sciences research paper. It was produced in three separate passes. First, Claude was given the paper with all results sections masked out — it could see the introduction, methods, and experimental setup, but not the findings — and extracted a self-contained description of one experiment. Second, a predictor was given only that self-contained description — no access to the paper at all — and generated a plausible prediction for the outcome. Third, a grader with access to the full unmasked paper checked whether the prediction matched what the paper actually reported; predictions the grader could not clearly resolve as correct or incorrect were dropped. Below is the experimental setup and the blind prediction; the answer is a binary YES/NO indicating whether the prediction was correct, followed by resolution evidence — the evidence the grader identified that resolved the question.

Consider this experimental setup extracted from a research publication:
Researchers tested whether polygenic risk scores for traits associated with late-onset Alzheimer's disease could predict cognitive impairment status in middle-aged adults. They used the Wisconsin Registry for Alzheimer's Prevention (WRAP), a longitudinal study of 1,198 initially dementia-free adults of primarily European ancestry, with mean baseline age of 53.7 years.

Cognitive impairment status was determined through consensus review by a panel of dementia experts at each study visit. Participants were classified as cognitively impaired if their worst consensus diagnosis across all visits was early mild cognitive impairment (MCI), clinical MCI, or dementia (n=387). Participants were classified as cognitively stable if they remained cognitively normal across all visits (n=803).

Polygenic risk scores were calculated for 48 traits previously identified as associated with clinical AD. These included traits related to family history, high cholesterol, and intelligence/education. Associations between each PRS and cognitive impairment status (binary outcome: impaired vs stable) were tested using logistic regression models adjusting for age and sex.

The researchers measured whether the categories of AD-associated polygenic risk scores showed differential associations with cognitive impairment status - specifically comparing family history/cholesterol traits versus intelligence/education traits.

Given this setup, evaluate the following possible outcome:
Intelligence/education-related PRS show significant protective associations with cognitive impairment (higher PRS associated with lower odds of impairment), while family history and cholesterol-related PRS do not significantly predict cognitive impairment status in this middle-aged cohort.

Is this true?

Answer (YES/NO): NO